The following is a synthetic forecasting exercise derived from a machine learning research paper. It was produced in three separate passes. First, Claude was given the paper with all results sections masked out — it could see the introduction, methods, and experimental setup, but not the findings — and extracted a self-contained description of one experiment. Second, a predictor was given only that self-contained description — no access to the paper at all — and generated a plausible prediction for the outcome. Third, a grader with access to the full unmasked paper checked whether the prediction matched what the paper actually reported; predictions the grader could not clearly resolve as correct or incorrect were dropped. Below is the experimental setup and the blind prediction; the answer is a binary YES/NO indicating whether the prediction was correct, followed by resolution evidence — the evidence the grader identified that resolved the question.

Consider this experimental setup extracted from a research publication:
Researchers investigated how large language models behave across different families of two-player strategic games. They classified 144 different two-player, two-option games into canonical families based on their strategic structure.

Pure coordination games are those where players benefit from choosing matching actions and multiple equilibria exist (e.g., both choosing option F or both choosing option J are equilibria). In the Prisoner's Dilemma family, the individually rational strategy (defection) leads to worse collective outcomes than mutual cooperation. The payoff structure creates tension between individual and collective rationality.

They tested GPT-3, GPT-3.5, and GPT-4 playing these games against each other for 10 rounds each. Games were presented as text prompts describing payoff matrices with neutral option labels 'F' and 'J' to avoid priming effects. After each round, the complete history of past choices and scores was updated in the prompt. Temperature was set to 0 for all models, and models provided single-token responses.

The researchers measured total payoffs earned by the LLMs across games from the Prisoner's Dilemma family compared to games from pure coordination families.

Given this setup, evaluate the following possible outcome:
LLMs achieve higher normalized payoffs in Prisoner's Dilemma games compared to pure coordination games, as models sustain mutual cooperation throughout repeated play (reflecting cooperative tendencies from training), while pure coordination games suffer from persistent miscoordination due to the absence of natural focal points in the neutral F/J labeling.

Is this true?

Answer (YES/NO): NO